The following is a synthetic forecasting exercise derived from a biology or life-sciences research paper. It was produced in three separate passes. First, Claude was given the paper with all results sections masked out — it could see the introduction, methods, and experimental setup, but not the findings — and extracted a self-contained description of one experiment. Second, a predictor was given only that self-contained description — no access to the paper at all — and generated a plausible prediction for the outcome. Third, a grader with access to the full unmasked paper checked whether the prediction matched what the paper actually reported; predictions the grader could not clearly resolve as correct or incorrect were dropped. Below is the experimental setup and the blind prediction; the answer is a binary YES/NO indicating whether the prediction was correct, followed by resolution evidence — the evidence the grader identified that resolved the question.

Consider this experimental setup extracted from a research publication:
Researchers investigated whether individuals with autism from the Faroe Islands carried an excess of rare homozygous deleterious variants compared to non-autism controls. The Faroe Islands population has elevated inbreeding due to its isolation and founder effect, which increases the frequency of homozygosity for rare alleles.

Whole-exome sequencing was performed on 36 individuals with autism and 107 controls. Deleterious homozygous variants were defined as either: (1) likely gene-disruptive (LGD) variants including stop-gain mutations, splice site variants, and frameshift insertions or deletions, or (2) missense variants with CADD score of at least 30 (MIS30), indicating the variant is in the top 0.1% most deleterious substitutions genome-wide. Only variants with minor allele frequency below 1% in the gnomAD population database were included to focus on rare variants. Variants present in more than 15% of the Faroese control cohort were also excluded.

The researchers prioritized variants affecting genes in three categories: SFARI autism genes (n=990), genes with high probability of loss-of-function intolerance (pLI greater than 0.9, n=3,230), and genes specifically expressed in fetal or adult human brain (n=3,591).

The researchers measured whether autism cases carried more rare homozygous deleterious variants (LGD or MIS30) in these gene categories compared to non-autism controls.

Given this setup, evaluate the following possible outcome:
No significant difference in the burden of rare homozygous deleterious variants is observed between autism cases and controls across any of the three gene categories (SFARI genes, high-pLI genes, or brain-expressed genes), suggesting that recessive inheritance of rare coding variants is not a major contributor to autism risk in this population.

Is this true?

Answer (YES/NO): NO